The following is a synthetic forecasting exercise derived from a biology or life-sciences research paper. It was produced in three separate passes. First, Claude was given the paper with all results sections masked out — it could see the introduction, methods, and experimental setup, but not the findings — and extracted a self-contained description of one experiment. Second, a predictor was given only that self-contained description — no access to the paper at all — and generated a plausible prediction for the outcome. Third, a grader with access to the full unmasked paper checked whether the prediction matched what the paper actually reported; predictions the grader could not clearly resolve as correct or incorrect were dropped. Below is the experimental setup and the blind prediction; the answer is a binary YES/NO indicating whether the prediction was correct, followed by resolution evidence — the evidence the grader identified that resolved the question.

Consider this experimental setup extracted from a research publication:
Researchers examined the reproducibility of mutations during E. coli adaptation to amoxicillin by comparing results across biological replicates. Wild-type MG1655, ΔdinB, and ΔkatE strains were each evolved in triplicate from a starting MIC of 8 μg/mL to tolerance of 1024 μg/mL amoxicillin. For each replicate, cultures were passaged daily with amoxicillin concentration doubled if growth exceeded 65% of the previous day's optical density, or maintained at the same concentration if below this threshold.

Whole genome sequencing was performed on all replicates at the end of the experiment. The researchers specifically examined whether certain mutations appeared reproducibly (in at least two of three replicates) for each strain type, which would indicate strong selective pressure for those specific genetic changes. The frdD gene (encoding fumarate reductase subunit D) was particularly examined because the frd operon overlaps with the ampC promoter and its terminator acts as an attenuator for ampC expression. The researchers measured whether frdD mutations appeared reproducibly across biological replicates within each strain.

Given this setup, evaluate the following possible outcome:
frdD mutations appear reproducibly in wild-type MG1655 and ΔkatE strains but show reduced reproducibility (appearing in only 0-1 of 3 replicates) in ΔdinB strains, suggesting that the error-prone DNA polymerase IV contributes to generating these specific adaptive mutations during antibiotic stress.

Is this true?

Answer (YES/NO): NO